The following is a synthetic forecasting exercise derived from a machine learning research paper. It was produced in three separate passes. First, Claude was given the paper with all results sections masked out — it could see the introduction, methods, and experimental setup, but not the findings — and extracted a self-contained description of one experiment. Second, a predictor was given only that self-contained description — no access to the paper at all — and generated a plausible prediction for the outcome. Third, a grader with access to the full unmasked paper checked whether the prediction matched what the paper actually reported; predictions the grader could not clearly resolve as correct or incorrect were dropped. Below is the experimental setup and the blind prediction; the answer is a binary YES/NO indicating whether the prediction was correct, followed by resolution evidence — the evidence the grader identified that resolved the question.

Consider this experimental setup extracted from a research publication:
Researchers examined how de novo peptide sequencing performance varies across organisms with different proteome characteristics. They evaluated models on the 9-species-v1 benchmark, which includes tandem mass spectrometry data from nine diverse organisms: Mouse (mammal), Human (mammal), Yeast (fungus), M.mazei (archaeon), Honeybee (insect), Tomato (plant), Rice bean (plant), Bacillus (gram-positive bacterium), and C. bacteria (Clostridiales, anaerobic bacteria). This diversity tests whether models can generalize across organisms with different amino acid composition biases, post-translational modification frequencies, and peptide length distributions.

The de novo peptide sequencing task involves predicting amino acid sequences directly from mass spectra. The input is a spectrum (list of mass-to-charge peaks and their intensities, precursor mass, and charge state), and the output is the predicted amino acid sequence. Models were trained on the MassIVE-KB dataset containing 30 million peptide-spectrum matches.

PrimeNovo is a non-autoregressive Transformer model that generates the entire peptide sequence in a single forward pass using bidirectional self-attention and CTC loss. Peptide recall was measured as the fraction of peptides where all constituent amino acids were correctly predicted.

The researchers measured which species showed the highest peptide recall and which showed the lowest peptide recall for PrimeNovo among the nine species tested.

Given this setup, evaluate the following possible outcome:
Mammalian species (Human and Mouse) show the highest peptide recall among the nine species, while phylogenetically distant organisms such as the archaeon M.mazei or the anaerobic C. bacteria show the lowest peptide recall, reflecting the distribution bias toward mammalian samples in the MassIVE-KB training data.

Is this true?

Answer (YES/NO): NO